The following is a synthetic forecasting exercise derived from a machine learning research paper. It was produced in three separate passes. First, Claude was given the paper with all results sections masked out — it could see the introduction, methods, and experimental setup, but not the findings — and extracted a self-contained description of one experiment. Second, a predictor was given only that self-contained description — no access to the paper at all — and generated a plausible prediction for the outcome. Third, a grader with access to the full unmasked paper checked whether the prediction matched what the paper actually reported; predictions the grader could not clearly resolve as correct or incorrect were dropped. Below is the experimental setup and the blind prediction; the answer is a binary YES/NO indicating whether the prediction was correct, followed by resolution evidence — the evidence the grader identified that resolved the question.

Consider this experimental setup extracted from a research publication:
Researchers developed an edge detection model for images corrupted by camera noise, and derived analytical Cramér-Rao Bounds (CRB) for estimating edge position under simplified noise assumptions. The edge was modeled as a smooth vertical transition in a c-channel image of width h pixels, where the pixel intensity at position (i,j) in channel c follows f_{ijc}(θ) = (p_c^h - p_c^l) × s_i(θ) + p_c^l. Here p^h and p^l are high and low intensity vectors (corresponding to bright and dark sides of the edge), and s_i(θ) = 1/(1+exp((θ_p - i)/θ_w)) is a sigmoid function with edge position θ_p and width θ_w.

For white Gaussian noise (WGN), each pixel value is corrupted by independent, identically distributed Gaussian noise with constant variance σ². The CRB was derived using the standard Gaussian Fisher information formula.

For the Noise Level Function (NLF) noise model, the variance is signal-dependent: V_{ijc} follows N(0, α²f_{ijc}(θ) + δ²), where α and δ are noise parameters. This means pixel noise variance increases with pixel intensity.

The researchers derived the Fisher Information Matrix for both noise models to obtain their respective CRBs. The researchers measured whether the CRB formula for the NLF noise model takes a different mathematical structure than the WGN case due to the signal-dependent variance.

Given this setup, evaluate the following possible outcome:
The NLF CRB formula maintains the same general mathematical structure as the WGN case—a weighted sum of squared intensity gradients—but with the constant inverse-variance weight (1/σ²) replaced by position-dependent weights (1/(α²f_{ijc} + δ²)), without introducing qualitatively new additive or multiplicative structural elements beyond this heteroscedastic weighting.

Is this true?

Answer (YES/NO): NO